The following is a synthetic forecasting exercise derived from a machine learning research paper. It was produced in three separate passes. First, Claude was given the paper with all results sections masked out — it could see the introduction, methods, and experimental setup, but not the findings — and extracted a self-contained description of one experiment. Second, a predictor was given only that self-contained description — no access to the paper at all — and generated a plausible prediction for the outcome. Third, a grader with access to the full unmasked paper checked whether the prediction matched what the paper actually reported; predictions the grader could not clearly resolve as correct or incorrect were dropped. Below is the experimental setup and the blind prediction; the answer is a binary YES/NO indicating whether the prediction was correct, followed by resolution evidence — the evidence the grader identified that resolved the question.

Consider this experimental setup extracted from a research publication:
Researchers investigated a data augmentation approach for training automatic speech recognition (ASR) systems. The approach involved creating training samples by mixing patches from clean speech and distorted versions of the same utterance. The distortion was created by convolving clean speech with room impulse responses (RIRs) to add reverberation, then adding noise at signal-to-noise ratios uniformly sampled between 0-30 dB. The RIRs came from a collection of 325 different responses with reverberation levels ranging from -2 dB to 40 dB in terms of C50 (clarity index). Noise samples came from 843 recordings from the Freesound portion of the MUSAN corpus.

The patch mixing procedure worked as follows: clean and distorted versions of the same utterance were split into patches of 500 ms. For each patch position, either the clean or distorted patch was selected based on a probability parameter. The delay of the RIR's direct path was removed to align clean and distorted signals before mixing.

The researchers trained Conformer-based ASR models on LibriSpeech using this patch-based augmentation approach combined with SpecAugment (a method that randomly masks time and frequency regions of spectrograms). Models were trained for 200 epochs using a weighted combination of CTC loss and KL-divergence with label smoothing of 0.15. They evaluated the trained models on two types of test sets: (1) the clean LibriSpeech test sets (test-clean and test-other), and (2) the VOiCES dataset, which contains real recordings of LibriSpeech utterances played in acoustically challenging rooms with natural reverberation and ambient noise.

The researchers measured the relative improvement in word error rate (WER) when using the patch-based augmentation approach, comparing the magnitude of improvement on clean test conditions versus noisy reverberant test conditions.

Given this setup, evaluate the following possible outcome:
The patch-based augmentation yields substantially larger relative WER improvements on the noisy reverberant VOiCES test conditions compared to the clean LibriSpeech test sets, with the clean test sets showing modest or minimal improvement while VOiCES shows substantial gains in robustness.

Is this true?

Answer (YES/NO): YES